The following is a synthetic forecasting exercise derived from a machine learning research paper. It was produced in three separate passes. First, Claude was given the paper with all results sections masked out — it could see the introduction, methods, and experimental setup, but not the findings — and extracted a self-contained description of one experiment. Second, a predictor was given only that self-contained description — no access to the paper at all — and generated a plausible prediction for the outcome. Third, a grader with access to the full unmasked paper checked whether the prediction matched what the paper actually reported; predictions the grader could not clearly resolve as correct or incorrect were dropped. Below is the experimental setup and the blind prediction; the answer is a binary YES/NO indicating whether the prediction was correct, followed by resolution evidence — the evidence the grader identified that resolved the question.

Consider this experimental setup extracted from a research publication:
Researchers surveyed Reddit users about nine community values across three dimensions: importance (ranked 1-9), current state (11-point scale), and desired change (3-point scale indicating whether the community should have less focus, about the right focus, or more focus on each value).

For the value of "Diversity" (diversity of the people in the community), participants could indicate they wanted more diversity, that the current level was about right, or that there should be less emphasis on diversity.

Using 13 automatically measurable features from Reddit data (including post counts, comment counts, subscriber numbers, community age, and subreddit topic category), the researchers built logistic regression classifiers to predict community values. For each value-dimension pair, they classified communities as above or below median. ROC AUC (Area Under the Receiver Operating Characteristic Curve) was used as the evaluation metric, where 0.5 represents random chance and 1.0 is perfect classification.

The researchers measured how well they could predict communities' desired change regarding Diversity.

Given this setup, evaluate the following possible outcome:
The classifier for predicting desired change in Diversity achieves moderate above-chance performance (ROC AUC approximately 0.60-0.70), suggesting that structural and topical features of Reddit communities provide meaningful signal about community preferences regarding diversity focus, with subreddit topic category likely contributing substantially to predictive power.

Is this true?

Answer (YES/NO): NO